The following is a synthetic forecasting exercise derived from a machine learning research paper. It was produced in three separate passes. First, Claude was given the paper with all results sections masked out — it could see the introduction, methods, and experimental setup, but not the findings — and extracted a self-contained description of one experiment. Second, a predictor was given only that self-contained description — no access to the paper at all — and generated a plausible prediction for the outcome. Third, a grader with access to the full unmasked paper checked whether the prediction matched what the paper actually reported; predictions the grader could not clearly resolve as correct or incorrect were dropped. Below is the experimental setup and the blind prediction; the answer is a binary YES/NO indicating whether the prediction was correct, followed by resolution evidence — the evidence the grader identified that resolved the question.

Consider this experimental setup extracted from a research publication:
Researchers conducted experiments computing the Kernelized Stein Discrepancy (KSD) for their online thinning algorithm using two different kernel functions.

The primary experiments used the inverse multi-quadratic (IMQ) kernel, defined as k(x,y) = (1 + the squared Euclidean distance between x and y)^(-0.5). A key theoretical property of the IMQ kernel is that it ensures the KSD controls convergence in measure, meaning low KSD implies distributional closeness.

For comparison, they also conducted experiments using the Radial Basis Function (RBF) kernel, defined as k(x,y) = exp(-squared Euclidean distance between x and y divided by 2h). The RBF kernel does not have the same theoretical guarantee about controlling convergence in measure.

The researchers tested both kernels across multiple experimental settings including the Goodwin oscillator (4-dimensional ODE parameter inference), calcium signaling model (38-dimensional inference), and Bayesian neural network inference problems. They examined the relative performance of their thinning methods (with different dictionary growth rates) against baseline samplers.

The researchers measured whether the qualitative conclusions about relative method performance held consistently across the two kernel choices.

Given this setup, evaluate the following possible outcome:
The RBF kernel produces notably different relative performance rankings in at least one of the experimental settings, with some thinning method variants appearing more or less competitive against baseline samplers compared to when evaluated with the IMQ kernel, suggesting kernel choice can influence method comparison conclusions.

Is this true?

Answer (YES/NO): NO